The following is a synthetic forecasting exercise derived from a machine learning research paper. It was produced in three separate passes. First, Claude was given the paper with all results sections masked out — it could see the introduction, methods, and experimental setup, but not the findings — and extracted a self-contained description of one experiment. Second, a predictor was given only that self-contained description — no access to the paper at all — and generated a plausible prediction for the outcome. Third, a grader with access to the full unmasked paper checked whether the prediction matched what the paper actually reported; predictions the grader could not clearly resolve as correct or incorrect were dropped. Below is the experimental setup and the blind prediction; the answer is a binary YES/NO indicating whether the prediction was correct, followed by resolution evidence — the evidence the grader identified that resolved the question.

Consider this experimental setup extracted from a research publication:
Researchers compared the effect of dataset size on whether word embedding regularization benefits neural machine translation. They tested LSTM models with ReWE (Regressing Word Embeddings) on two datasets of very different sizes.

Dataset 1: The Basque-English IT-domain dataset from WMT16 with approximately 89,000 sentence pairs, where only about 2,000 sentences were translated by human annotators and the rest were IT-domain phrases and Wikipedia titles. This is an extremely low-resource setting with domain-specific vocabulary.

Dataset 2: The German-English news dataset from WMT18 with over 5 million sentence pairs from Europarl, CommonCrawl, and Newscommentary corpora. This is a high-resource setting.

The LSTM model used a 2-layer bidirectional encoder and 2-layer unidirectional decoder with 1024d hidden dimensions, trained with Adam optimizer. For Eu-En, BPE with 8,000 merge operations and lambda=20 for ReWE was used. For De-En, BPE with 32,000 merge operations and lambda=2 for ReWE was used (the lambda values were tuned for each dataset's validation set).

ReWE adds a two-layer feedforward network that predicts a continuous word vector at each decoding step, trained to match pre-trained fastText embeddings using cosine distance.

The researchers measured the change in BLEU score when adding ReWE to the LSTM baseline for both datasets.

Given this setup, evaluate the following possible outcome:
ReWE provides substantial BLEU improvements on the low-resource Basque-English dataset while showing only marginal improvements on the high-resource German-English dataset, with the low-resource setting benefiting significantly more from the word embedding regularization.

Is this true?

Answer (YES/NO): NO